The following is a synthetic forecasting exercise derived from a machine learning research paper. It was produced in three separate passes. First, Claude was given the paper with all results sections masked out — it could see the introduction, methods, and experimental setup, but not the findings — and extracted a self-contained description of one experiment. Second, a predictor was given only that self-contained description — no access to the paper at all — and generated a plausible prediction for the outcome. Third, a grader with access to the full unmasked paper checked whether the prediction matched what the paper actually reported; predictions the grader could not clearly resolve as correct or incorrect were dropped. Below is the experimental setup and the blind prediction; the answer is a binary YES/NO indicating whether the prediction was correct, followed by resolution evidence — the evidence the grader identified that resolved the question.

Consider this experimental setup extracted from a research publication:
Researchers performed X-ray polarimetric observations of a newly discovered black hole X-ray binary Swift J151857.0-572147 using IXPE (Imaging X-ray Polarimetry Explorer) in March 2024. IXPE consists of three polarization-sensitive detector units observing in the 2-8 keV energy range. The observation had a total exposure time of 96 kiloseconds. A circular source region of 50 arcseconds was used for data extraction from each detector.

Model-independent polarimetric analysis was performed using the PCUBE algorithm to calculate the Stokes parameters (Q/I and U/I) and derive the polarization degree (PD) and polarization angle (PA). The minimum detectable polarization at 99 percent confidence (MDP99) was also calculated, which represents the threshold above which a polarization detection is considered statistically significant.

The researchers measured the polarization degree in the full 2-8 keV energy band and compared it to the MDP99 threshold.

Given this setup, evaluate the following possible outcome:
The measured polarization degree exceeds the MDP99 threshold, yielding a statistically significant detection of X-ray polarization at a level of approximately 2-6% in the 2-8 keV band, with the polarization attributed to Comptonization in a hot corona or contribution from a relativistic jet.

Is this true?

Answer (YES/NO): NO